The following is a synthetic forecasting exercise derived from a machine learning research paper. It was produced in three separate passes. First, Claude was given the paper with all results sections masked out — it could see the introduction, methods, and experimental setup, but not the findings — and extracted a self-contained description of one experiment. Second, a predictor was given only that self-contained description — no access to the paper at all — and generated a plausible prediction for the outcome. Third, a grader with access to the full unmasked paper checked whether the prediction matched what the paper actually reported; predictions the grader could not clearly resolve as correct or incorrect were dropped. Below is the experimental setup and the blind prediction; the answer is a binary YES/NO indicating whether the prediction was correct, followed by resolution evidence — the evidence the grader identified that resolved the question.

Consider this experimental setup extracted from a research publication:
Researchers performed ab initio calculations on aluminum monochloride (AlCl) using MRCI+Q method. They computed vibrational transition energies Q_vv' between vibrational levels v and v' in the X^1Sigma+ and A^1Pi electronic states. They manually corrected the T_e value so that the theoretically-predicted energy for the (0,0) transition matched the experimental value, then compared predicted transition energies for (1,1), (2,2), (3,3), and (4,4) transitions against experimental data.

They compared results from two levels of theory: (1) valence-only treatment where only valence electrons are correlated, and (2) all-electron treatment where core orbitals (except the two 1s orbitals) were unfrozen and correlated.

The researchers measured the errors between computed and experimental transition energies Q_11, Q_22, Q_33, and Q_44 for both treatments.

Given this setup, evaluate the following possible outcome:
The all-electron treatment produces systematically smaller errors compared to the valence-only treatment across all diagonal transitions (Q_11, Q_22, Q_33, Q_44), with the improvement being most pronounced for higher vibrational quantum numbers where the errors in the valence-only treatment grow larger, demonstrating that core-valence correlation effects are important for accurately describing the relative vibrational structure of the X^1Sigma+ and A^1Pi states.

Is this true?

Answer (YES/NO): NO